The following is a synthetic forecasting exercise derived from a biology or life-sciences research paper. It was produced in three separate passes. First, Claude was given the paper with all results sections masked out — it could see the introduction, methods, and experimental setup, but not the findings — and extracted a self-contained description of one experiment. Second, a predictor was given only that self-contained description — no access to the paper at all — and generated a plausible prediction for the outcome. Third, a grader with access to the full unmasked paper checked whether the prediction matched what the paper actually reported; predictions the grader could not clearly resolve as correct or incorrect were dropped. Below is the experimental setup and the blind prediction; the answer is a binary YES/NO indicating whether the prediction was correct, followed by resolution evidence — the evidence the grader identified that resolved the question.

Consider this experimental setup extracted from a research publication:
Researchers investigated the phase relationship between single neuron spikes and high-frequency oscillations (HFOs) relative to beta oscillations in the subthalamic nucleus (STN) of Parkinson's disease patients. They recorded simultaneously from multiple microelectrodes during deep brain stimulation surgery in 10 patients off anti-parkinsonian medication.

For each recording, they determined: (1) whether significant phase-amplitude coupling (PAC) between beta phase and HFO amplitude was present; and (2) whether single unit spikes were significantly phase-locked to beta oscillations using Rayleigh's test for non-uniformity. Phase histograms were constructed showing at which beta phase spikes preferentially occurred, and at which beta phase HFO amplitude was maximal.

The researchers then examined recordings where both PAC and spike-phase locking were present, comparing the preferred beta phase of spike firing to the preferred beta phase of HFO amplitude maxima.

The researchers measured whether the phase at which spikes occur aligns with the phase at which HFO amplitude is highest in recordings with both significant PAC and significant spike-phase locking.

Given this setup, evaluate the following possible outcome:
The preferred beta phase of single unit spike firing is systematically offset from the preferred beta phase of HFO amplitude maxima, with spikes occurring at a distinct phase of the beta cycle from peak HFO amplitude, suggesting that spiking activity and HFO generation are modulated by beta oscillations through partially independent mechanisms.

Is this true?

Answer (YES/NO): NO